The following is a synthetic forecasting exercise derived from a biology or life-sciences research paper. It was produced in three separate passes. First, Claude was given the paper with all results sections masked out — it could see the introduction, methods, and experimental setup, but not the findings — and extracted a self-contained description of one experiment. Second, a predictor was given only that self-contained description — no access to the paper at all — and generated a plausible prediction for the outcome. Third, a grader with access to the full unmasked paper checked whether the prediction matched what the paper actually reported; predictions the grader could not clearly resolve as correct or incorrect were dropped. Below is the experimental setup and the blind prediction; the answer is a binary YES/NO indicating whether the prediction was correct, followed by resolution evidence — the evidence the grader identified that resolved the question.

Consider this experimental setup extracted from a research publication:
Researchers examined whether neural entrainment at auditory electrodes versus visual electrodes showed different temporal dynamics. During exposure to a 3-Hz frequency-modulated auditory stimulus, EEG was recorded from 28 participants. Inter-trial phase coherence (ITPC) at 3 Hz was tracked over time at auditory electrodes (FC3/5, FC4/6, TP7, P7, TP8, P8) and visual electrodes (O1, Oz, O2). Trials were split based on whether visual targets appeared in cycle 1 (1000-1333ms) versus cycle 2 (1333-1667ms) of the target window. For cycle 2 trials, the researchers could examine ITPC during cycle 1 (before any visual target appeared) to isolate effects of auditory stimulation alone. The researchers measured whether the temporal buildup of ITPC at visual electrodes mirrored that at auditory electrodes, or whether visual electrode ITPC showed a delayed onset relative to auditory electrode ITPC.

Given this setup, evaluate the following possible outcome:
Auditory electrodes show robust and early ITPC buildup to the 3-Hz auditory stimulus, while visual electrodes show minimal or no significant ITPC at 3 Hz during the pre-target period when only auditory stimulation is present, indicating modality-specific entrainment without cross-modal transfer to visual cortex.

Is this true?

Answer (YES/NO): NO